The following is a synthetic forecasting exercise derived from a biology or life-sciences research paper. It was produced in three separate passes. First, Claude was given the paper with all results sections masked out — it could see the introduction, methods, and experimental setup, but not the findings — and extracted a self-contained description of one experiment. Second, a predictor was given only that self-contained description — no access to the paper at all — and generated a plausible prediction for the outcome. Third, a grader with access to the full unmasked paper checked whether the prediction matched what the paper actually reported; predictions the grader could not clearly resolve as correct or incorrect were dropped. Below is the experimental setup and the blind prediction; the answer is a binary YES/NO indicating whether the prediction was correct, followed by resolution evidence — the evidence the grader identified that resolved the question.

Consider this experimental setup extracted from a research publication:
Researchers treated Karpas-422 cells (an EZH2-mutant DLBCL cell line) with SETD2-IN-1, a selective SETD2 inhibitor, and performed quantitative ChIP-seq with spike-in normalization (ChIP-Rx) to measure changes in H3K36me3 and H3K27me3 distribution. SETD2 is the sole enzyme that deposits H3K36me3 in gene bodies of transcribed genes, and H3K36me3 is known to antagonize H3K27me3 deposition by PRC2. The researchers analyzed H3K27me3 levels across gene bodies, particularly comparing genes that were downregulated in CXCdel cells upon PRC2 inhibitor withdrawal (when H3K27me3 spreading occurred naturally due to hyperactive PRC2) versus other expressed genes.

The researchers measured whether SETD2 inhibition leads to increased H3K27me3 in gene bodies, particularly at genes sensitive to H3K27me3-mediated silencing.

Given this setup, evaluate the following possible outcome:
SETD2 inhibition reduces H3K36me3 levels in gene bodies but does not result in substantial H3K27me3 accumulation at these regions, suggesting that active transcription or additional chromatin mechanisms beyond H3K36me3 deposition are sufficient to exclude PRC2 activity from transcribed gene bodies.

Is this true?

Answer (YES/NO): NO